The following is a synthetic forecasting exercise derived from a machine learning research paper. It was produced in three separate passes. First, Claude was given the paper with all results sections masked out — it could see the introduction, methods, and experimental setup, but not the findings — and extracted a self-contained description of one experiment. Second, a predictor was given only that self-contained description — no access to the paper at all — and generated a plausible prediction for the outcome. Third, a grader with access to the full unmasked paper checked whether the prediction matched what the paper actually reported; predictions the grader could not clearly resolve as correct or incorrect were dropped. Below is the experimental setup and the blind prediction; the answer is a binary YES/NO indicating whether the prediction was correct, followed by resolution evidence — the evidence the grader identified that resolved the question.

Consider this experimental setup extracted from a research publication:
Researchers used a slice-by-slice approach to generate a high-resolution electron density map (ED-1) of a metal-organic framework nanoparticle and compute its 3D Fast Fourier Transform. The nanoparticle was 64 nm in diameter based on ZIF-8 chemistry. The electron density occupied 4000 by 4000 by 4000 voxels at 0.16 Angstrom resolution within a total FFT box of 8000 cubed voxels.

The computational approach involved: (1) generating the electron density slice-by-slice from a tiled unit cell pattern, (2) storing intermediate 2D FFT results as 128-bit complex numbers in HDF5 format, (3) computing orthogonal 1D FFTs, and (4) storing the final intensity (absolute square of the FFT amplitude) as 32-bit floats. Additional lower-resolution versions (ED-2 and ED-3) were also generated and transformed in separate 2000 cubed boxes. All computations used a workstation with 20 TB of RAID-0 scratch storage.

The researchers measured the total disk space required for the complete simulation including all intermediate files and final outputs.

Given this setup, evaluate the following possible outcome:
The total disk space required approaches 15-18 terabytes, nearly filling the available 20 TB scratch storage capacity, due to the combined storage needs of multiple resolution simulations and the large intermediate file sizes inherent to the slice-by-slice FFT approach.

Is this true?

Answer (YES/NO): NO